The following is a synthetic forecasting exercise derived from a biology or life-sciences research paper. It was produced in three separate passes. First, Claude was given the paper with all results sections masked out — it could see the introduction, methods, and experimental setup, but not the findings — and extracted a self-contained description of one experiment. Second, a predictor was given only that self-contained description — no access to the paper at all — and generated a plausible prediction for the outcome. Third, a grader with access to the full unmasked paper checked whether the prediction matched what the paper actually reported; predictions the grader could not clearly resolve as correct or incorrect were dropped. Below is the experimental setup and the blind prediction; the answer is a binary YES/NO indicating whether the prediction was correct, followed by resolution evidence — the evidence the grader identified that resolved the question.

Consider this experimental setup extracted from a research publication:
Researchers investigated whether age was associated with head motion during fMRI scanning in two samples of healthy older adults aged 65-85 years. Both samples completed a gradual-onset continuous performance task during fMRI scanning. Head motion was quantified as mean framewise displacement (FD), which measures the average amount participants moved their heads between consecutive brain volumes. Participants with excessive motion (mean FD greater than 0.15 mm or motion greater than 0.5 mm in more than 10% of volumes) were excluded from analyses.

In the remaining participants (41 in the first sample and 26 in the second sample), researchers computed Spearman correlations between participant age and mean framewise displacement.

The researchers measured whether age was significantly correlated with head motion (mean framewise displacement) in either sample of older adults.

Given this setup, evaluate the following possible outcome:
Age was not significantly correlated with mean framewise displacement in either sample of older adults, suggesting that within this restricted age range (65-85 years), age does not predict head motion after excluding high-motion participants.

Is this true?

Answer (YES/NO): YES